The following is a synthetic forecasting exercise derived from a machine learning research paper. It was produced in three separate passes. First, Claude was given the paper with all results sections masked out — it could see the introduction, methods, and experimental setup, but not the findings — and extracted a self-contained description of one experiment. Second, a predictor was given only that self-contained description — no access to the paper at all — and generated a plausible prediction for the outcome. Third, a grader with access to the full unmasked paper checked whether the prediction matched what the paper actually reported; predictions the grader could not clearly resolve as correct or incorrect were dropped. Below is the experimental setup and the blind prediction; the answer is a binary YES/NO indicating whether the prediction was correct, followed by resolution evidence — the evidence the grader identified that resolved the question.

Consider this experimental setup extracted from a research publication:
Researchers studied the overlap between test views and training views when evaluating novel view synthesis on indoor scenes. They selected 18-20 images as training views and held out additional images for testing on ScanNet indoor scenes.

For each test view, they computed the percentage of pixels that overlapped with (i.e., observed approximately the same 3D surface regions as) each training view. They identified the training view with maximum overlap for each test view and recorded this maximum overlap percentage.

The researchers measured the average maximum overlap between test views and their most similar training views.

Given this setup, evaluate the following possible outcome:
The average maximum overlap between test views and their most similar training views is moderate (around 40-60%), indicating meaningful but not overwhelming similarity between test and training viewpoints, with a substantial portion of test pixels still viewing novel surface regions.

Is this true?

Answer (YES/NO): NO